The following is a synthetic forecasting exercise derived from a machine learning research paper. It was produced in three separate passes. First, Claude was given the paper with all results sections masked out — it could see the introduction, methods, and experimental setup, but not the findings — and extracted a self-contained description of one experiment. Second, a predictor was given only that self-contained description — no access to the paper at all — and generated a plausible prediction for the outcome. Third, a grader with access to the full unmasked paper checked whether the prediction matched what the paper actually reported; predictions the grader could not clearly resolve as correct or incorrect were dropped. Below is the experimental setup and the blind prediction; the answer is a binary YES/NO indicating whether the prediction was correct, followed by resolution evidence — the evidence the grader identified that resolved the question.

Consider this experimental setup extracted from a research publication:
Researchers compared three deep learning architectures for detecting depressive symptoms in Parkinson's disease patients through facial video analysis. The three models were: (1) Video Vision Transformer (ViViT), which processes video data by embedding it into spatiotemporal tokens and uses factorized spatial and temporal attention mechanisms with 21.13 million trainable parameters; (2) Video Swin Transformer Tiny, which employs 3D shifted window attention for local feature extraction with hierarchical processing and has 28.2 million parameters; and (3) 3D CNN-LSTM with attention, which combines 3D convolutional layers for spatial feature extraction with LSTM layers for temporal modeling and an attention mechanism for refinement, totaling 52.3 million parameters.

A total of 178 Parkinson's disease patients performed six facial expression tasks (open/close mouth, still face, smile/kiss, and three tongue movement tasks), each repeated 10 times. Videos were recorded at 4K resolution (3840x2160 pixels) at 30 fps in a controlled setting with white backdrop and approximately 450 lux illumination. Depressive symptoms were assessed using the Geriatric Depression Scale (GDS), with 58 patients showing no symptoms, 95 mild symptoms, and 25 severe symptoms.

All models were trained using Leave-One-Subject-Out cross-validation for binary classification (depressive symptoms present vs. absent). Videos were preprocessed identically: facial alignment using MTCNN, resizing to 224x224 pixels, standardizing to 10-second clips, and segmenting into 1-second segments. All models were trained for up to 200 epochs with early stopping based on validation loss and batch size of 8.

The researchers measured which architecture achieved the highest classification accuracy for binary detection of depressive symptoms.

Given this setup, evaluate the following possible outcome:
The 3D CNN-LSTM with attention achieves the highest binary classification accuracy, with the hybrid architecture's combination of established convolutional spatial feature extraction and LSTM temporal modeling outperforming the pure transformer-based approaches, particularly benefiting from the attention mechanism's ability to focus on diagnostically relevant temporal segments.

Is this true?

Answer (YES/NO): NO